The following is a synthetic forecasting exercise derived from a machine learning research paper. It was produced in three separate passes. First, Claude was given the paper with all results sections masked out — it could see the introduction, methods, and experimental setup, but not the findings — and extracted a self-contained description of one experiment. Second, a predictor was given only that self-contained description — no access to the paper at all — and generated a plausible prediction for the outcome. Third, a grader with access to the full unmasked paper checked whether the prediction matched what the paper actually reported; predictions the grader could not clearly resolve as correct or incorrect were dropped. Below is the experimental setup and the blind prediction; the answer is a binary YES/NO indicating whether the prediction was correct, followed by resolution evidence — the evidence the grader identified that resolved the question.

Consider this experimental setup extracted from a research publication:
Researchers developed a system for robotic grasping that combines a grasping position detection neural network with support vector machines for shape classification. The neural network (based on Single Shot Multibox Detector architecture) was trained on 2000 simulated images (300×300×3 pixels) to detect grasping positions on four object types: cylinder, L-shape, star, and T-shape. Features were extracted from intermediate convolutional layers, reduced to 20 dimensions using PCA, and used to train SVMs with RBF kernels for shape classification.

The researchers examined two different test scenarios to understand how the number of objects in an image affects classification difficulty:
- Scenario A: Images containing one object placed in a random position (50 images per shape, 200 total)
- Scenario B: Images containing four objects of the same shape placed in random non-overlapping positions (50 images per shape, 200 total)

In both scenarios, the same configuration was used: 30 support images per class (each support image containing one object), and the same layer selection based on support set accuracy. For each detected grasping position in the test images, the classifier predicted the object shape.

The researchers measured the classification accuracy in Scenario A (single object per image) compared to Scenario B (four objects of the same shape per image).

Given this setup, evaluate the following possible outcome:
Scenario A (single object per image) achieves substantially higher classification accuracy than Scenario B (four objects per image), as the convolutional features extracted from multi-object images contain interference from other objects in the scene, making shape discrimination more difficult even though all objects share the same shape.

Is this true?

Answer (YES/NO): NO